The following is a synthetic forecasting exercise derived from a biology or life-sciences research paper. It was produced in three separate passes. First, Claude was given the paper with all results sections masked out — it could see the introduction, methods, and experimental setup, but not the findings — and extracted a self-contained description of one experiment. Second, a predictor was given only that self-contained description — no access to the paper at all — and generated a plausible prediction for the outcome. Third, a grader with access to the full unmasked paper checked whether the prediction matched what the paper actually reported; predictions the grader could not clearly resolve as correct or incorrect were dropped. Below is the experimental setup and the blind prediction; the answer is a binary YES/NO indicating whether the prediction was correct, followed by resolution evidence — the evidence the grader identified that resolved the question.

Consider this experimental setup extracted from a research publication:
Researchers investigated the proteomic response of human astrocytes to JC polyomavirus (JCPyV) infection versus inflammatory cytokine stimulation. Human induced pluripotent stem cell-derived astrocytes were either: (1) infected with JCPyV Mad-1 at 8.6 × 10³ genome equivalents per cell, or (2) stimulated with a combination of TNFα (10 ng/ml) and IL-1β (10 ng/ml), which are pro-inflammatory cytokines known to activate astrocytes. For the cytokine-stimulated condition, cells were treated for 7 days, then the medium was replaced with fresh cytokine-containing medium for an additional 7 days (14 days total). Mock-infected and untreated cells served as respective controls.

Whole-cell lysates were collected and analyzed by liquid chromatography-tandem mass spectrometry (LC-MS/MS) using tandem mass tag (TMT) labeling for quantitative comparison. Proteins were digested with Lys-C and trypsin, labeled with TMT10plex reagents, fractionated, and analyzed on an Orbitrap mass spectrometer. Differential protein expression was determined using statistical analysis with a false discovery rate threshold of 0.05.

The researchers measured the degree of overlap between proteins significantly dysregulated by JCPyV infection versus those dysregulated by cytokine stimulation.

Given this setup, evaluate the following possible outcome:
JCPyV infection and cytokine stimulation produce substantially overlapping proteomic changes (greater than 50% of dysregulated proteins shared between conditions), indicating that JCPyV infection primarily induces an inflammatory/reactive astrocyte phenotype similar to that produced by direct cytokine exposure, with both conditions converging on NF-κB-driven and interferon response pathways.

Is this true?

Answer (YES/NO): NO